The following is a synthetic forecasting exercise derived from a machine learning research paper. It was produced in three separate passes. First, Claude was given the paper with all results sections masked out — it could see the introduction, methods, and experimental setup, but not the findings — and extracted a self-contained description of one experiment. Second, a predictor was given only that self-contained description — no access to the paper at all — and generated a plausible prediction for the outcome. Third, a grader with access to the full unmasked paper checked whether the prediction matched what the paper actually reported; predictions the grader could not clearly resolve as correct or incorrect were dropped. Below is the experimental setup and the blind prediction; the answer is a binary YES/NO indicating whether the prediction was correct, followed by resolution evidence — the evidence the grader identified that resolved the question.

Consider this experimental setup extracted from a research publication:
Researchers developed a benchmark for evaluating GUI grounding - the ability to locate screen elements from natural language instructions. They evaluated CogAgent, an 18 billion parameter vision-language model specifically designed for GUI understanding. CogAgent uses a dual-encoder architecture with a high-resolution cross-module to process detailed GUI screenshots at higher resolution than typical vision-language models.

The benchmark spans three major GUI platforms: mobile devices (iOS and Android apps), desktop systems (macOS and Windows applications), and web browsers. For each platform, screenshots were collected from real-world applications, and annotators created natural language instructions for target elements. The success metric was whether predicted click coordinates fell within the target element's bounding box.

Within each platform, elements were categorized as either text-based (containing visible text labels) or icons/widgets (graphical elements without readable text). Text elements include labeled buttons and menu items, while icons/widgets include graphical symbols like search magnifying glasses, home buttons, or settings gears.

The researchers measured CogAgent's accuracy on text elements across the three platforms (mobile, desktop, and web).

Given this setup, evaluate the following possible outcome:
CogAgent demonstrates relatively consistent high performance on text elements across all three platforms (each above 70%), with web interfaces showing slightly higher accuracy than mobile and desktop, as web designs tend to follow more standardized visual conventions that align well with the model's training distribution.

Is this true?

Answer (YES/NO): NO